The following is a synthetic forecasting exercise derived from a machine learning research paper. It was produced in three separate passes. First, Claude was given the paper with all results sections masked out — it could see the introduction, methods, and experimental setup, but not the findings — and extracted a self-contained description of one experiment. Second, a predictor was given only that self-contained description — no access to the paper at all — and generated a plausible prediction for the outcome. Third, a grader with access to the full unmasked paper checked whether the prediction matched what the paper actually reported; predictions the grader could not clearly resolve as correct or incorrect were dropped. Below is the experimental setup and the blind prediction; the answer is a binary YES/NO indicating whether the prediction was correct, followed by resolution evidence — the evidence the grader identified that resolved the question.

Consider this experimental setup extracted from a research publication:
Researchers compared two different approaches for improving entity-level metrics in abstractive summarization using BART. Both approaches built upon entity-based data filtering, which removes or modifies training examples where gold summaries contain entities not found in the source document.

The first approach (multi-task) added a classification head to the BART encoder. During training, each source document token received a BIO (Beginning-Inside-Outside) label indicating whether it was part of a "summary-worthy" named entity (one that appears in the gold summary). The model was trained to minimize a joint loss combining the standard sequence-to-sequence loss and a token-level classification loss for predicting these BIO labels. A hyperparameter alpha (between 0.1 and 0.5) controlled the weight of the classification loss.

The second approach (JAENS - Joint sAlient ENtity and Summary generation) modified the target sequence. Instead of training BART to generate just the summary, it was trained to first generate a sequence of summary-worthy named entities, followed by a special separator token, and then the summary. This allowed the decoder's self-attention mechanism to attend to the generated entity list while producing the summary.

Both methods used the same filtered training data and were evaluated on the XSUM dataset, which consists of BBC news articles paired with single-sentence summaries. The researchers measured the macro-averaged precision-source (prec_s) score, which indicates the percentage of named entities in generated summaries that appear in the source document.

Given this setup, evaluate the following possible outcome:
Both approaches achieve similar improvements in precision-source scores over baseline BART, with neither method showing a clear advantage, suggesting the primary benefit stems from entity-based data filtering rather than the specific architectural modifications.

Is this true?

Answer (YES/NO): NO